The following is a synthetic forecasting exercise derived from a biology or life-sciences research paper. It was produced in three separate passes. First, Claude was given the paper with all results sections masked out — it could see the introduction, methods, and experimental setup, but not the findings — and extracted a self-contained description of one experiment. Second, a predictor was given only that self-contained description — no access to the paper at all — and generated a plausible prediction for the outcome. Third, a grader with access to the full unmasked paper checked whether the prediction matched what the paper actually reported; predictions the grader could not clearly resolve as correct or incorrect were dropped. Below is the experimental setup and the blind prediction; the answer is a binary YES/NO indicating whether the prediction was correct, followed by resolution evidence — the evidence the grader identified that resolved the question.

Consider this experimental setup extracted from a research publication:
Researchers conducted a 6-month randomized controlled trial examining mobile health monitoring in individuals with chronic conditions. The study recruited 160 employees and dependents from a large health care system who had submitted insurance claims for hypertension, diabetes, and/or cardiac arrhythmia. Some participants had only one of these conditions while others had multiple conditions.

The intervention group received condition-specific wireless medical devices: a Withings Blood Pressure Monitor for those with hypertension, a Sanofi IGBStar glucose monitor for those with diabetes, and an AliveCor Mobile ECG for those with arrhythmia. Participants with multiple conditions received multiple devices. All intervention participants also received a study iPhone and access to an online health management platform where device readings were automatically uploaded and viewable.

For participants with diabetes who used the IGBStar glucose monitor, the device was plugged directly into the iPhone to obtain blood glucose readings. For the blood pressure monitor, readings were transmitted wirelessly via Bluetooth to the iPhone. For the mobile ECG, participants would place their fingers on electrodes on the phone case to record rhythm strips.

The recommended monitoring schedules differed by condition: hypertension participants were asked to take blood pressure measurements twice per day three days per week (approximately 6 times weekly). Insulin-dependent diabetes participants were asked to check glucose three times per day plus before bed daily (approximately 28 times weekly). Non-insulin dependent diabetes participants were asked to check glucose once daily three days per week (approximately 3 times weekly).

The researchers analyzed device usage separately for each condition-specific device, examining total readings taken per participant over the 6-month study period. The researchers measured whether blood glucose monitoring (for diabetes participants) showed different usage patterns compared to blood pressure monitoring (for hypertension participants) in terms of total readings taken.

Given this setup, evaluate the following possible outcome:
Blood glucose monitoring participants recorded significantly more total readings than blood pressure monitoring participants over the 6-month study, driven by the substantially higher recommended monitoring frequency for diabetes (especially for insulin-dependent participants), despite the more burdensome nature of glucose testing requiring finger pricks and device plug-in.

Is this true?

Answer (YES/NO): NO